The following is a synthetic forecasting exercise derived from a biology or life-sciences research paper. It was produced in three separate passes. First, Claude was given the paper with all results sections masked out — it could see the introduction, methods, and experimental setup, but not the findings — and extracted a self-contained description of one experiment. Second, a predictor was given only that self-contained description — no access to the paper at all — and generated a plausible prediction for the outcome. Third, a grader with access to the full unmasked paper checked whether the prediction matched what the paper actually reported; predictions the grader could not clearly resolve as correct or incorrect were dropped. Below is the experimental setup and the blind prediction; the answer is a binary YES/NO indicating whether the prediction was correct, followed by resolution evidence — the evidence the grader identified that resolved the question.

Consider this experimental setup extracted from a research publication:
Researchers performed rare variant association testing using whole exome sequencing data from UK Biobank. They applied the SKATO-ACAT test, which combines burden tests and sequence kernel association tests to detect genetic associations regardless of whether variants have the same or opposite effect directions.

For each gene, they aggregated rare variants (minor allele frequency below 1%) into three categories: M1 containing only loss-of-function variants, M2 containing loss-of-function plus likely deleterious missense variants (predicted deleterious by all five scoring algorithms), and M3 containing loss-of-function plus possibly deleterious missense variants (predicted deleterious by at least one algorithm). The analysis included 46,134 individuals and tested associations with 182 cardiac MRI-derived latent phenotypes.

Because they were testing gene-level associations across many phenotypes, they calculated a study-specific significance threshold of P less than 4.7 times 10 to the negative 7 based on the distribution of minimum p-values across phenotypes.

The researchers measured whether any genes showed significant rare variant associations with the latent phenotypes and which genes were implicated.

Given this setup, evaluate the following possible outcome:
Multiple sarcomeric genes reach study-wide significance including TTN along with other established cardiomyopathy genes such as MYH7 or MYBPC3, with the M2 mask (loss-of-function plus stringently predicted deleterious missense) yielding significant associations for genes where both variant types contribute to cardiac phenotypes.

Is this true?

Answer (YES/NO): NO